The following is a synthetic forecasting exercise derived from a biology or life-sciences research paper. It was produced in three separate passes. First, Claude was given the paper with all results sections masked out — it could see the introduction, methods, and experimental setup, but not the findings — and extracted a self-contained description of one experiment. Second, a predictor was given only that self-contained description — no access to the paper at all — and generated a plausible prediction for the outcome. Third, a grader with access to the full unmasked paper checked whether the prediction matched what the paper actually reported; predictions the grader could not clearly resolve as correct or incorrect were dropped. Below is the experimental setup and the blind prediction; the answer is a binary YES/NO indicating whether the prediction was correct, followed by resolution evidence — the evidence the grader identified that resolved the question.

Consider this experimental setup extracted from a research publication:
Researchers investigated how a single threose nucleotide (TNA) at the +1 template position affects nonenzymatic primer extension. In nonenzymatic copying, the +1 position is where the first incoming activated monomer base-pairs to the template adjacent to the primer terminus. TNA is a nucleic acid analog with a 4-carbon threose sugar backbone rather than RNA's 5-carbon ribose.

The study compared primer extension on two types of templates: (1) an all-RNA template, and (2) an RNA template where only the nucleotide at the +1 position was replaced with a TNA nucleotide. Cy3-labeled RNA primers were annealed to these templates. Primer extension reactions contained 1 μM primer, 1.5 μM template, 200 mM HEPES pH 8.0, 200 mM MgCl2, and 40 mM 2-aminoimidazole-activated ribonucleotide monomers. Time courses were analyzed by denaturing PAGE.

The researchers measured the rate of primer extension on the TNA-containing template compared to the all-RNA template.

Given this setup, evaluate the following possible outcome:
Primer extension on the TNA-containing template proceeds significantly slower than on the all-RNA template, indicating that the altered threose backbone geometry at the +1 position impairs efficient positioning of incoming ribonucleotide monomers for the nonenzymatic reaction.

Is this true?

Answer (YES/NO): YES